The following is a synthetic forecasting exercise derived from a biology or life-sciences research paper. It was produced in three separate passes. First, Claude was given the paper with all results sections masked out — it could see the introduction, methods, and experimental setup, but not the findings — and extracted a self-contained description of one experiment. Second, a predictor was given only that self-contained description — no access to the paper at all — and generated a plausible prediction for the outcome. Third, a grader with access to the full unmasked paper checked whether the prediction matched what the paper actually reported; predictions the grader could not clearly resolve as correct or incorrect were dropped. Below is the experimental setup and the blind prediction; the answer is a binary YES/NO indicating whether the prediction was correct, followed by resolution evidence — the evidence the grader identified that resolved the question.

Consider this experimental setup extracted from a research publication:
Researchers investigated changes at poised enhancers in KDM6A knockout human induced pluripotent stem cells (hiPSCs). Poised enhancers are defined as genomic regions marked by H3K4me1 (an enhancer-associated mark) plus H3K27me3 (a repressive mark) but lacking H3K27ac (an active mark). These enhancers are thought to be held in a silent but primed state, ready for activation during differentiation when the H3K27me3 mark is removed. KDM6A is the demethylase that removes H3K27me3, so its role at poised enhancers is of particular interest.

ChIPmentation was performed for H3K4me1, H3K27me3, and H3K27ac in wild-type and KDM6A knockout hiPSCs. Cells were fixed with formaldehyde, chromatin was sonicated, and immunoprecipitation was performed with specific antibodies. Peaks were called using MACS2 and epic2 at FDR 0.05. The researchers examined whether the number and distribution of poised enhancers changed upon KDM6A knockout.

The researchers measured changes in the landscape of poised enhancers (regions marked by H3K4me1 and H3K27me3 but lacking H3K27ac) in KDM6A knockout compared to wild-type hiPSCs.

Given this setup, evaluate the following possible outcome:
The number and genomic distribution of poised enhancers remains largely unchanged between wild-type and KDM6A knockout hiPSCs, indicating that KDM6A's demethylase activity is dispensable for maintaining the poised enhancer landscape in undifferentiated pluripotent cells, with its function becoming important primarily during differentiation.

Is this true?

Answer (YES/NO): NO